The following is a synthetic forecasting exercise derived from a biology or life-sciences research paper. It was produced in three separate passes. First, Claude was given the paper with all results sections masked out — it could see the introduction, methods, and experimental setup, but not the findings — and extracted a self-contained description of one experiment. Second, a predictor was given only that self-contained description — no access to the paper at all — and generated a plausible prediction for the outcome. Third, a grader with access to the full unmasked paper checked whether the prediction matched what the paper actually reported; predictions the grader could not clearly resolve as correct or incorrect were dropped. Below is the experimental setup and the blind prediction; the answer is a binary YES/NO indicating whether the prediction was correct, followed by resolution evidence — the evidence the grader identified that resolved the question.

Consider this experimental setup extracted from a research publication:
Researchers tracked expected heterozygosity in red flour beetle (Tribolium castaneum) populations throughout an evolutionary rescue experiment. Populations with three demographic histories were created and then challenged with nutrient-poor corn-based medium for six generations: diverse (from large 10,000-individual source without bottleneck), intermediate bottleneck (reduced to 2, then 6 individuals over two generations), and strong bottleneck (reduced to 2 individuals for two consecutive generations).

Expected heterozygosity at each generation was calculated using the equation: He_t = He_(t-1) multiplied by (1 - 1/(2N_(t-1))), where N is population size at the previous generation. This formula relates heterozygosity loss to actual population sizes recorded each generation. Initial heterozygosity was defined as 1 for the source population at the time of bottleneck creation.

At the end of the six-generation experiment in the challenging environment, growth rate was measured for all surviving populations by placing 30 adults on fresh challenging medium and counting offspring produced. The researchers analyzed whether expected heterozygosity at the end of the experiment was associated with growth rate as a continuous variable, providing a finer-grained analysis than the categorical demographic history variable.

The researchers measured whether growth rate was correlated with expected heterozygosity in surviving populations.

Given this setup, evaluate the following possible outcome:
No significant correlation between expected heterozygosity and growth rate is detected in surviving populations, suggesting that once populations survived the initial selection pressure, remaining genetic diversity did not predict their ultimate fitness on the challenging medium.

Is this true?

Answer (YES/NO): NO